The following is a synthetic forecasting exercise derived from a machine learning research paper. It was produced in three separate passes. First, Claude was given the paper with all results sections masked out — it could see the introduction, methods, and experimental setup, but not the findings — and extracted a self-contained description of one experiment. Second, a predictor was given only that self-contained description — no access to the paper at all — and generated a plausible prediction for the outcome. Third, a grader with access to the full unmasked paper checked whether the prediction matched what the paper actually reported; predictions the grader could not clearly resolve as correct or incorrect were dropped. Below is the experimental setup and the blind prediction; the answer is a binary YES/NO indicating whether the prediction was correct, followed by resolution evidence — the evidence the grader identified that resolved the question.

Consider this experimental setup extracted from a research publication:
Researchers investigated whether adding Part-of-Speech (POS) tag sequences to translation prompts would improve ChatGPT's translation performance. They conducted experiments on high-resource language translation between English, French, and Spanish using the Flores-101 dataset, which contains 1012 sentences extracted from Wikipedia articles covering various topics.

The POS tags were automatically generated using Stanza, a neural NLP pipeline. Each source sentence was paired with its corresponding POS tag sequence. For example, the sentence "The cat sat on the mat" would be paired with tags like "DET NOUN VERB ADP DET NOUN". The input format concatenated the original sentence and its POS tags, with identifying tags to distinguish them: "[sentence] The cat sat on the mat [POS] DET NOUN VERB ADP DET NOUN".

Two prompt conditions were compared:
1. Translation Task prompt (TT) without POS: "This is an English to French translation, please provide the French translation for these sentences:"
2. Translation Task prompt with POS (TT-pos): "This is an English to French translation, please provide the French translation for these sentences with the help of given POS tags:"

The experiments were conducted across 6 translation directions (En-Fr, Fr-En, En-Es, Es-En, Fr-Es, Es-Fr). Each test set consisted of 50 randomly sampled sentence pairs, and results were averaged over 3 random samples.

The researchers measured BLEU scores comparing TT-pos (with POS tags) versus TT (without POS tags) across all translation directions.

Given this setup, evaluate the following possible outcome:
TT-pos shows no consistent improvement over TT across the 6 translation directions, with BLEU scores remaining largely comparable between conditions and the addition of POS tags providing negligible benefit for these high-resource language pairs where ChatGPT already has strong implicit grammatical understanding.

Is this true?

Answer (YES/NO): NO